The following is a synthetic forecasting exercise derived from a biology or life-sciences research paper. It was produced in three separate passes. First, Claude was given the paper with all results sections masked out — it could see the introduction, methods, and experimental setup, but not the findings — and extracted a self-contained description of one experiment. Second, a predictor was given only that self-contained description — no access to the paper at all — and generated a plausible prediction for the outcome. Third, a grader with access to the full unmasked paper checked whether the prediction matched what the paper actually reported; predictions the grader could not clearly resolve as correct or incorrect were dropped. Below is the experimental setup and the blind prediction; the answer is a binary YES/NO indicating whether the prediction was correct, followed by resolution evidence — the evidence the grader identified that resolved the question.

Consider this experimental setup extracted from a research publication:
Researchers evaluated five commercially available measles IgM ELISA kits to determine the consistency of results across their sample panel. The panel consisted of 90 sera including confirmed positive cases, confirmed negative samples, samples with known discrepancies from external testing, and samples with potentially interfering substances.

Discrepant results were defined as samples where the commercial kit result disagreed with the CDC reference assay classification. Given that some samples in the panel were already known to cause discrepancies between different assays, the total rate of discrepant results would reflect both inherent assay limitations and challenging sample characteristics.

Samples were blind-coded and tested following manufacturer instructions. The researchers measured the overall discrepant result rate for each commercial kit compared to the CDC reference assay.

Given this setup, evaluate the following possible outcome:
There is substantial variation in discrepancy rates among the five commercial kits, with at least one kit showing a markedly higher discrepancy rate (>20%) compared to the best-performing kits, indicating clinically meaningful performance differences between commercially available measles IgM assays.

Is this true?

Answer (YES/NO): YES